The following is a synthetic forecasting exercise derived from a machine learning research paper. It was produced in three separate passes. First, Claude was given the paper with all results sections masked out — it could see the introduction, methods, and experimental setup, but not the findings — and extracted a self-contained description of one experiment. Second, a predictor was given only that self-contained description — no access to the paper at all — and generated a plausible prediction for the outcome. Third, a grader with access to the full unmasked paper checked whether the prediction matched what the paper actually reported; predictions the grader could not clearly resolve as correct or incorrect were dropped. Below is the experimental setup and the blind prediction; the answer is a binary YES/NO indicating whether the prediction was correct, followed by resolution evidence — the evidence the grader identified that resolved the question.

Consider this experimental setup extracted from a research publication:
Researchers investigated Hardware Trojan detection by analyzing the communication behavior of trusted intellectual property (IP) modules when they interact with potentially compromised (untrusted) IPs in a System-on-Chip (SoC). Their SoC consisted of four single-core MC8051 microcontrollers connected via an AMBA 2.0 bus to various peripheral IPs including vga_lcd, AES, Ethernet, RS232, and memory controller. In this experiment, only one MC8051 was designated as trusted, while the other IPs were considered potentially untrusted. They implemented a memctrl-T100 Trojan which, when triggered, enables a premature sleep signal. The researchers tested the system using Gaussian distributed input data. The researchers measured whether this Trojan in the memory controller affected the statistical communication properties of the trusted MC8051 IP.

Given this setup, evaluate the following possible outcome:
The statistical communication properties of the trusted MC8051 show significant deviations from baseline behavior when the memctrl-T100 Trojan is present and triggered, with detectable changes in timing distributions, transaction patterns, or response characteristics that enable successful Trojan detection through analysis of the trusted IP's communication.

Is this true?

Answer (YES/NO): YES